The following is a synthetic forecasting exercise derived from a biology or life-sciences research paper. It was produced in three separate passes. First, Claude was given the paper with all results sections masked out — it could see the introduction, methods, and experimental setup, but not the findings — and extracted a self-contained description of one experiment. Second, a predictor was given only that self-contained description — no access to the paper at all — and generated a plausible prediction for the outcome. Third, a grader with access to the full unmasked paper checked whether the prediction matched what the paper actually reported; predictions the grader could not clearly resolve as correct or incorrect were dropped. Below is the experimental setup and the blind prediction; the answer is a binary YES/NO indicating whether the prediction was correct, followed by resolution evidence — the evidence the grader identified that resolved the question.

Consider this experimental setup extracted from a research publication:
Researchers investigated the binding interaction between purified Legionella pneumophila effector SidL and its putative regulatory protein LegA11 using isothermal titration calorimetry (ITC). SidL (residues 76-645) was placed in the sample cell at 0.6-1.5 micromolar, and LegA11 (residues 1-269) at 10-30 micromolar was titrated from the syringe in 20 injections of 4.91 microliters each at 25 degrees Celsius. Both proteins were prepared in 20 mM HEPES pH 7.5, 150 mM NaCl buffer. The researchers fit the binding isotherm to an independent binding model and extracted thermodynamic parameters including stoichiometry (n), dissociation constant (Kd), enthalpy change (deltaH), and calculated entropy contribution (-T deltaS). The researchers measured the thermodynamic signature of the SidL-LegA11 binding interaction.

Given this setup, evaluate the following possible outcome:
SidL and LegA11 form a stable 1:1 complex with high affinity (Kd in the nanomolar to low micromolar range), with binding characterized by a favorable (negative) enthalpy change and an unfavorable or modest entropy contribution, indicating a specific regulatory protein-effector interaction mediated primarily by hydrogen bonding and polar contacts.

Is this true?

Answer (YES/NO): YES